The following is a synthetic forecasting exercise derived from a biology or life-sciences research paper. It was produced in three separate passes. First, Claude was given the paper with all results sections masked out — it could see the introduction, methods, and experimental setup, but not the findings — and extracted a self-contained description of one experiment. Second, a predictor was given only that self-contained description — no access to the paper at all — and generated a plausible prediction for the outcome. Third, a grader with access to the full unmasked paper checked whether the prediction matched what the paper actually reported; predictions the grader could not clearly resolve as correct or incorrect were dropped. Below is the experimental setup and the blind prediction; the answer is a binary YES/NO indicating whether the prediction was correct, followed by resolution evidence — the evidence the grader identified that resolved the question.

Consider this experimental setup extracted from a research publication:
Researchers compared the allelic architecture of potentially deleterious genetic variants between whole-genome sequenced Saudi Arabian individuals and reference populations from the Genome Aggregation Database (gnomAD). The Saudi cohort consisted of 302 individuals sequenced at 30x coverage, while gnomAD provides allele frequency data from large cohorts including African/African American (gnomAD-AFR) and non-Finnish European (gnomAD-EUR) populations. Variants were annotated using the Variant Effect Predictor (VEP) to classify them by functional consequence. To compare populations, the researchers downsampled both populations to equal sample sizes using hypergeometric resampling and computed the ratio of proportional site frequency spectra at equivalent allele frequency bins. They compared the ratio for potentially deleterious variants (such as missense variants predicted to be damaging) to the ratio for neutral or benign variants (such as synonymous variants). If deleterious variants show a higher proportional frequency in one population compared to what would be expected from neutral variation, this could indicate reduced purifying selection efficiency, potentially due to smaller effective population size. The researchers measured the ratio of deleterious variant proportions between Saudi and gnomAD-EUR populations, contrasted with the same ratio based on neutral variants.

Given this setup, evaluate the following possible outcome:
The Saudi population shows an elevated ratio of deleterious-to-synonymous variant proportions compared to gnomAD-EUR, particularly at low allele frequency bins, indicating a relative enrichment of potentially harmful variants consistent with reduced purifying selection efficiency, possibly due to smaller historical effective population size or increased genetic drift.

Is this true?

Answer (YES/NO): YES